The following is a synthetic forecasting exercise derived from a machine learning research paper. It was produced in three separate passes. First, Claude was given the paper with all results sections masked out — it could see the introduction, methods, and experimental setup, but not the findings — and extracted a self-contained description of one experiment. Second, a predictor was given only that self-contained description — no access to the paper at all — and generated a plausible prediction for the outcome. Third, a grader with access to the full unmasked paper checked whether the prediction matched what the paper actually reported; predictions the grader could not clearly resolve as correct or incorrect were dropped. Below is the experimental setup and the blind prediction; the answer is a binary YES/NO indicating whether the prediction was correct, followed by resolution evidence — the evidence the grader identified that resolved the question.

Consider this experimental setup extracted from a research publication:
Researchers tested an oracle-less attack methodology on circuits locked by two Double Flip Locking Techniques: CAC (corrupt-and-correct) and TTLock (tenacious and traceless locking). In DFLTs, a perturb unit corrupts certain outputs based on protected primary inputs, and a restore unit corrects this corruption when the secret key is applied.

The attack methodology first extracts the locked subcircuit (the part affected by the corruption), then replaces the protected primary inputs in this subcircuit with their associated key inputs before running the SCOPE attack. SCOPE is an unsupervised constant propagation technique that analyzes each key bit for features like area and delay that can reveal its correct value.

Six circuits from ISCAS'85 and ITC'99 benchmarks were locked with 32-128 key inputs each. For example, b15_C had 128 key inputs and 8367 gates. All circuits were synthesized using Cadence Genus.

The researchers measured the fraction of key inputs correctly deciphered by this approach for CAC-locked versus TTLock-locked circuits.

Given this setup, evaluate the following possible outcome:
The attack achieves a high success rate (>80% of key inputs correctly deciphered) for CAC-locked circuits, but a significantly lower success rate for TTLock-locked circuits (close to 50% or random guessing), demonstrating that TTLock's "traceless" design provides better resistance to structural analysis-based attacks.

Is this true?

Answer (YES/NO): NO